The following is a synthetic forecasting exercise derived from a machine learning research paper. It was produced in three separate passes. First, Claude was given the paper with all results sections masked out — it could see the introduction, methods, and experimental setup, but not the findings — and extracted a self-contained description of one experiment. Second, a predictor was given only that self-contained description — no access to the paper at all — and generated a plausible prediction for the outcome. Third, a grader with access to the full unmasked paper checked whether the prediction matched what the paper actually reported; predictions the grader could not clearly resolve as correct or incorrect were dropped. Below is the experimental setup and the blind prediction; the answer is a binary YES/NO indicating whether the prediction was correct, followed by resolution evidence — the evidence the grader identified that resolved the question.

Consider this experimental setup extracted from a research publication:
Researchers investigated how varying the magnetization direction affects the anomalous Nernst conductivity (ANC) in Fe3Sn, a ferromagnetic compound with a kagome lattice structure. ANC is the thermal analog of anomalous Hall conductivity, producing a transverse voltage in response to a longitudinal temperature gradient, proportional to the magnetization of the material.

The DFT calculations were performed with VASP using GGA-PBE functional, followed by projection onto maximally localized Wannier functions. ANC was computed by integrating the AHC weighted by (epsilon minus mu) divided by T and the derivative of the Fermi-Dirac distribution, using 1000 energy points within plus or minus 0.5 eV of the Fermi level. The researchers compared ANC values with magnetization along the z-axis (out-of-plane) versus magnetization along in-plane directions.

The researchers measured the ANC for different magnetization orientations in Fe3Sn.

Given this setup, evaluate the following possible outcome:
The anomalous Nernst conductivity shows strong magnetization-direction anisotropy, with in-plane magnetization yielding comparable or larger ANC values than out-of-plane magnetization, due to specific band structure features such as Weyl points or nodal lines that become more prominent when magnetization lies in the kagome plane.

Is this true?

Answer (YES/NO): NO